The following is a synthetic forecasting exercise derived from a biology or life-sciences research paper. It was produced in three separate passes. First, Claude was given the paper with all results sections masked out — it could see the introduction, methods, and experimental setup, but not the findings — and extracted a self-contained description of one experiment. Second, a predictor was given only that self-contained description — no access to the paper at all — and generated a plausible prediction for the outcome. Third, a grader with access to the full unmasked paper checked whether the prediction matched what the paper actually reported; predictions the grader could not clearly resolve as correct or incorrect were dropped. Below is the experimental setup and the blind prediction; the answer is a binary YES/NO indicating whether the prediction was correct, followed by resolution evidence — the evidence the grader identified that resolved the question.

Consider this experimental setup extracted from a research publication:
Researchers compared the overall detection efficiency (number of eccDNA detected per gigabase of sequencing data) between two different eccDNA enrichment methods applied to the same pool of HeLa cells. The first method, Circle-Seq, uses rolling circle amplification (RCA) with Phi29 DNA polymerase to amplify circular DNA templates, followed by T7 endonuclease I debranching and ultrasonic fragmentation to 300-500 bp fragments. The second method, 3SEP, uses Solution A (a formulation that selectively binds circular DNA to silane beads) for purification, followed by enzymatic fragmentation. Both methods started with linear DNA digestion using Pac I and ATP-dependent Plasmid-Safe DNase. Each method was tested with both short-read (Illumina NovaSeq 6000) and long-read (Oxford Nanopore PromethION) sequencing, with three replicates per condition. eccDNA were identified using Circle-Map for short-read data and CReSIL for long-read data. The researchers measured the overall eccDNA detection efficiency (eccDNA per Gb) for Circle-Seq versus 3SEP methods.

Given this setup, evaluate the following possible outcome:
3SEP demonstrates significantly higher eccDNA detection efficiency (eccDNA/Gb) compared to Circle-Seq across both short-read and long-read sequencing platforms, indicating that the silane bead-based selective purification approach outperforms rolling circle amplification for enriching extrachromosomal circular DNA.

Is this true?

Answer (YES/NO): NO